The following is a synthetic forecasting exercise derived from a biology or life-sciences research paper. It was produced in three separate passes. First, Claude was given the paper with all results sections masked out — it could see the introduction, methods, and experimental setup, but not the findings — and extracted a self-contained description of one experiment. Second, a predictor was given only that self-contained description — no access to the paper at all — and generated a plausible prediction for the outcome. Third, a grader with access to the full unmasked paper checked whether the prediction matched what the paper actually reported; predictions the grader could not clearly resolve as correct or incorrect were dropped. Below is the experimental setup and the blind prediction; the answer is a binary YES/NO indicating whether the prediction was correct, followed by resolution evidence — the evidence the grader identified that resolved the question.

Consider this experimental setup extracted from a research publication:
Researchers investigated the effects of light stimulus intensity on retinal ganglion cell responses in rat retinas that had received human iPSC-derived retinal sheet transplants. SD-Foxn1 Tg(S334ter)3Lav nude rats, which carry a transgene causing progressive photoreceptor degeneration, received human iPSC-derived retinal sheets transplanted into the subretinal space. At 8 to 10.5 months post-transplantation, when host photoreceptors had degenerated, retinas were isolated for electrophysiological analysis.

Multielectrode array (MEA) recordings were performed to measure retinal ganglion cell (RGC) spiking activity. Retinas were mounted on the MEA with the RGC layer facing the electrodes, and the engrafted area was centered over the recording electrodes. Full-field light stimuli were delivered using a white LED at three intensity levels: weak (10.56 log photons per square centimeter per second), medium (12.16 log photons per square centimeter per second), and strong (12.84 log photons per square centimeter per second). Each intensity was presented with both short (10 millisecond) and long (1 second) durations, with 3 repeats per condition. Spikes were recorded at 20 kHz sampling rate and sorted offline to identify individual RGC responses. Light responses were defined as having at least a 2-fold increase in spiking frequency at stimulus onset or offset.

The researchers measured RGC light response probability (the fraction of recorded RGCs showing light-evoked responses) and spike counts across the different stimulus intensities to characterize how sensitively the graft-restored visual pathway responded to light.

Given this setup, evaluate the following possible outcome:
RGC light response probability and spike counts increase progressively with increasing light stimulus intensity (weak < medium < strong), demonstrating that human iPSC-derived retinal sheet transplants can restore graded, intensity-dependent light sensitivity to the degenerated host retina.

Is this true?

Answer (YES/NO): NO